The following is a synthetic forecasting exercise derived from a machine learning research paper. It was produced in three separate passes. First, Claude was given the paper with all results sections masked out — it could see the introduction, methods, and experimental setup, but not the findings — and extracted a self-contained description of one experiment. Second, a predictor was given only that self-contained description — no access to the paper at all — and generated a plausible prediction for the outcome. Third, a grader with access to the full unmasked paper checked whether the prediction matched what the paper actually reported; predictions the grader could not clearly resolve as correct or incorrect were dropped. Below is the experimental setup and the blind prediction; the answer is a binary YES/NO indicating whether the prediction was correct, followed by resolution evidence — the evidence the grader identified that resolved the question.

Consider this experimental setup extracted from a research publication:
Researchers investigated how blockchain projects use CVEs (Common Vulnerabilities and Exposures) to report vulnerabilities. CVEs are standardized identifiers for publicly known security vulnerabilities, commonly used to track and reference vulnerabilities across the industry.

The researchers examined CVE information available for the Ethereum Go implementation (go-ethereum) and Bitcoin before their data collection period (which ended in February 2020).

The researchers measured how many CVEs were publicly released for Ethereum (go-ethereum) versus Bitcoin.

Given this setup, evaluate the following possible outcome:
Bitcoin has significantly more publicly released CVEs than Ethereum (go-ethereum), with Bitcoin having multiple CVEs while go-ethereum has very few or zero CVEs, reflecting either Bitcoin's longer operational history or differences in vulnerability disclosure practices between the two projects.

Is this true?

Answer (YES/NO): YES